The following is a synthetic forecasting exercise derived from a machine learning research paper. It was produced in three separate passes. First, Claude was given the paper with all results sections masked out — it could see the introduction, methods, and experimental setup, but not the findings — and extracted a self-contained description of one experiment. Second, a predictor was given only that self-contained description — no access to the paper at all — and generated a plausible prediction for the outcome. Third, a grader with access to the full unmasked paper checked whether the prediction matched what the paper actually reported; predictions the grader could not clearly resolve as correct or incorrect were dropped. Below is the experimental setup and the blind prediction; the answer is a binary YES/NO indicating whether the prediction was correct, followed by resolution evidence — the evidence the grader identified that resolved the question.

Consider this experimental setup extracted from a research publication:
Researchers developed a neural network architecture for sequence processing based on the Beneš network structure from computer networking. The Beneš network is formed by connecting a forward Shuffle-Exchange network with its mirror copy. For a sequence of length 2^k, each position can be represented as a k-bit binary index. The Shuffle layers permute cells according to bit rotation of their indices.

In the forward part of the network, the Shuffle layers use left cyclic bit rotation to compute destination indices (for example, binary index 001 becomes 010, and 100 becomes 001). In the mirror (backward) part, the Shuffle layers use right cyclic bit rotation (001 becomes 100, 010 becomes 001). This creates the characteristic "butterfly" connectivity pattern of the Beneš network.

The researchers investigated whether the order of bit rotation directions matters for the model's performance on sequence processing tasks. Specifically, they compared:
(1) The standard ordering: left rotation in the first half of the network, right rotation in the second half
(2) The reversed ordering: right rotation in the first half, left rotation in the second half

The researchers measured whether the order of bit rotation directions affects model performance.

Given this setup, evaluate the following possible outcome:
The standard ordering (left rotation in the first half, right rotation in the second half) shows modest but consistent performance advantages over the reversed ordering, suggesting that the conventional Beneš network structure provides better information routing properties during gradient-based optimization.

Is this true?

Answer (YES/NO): NO